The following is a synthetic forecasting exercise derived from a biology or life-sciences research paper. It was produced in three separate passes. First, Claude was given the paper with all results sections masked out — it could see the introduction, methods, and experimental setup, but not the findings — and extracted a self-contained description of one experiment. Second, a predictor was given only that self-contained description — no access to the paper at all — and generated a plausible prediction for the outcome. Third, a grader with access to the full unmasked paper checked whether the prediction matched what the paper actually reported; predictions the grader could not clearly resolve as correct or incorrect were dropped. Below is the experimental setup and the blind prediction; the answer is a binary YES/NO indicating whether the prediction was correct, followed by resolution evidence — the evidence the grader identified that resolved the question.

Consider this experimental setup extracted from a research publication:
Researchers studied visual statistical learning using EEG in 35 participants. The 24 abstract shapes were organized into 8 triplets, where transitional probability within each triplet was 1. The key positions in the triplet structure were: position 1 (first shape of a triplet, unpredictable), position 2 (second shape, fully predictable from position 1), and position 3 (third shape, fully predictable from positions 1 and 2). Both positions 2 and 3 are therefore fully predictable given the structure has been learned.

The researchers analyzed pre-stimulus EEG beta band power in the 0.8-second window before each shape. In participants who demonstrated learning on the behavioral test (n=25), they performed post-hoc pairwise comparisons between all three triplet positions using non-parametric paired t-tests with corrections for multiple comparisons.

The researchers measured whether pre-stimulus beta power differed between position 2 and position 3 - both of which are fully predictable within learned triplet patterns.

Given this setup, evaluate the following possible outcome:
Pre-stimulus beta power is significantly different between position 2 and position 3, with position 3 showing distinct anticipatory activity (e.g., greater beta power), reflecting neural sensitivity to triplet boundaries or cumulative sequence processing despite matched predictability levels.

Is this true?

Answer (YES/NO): NO